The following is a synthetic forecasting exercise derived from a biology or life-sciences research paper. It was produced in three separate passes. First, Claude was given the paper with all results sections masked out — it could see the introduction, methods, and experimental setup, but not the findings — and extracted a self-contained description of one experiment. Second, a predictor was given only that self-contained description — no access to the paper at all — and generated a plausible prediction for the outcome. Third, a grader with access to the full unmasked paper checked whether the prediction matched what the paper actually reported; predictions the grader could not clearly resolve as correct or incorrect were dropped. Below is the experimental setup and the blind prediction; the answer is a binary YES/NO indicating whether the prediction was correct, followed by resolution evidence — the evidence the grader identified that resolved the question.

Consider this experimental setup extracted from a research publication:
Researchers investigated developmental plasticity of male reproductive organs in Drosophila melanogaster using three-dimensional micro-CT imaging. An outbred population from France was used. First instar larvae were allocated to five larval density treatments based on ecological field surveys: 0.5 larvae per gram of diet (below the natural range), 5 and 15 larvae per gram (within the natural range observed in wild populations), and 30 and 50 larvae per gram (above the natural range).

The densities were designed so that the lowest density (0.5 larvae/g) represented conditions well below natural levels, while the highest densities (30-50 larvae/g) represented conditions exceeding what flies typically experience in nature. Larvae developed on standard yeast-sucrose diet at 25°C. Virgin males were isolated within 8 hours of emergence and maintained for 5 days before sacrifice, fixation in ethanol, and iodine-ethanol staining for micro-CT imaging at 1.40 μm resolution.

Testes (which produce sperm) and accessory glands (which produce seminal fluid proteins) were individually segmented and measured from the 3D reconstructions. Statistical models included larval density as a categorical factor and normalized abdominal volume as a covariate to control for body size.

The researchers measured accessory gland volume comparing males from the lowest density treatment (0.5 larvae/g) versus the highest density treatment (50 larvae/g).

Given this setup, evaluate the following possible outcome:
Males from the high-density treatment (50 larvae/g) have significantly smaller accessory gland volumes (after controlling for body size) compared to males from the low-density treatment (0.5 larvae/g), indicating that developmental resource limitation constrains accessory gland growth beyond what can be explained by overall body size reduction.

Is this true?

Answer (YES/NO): NO